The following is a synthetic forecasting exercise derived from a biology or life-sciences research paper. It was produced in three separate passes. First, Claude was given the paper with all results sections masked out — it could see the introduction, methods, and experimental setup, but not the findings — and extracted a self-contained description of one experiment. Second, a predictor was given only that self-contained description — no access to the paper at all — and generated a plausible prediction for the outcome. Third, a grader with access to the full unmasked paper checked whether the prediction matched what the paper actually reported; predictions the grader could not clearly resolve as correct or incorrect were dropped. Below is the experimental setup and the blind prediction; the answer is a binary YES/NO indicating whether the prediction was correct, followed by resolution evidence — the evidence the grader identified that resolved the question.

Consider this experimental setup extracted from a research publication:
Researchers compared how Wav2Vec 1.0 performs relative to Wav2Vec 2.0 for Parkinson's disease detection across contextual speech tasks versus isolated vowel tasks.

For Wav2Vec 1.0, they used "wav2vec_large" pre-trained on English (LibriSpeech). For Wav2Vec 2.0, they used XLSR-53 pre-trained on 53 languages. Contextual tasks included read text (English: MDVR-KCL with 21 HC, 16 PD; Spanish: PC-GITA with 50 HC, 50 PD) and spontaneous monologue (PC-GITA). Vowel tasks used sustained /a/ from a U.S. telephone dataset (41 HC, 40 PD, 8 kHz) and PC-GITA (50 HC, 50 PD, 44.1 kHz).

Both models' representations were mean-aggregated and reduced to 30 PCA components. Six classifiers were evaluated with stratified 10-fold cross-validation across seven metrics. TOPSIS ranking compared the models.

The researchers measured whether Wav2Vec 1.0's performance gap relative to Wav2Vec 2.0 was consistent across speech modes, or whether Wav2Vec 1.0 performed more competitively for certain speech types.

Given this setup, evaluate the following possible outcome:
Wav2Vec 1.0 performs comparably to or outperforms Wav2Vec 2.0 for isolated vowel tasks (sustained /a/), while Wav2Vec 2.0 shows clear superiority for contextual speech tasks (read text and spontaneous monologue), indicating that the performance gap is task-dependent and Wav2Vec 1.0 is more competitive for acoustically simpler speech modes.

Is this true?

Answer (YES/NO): NO